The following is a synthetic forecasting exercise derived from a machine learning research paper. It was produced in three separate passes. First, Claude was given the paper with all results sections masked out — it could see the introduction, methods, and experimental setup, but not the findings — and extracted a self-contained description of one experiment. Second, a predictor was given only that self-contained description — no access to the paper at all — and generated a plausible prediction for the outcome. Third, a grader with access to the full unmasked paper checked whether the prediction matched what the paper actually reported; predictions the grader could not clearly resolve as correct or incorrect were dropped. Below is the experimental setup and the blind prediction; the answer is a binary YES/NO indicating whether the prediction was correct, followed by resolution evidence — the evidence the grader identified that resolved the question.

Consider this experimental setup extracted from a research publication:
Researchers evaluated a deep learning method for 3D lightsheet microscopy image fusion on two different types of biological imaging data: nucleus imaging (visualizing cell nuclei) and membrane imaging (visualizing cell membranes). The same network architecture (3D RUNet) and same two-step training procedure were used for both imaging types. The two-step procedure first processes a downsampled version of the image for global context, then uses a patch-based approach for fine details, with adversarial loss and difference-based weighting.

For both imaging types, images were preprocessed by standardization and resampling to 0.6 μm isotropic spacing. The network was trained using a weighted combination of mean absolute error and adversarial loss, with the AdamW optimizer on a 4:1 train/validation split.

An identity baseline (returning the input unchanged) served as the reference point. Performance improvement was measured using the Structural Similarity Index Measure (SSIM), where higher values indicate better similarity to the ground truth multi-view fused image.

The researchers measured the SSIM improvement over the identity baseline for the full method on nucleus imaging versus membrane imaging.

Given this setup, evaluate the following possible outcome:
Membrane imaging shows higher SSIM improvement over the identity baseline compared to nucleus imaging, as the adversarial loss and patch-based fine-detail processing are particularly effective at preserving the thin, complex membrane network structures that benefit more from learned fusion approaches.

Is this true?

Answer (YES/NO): YES